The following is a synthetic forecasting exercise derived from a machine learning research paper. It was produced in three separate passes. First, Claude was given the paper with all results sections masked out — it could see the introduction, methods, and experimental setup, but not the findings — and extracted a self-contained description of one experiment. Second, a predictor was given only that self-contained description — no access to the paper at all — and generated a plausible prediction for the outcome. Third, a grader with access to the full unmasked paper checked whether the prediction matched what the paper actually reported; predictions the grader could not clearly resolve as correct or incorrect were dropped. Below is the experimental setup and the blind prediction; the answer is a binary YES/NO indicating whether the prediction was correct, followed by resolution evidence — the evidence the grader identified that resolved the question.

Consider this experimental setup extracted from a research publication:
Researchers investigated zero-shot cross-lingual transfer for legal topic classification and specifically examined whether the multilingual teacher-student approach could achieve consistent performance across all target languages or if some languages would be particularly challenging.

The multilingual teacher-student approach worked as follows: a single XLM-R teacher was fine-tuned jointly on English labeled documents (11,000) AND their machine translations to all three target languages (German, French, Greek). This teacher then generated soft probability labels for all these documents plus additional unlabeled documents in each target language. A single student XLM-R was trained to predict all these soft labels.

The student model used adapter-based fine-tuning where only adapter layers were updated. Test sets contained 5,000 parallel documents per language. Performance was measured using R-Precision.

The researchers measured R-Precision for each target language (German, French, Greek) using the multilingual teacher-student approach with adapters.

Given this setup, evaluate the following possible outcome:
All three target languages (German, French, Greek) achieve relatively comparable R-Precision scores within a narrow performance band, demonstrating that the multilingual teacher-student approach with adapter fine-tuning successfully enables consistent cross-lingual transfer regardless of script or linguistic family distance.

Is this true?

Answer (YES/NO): NO